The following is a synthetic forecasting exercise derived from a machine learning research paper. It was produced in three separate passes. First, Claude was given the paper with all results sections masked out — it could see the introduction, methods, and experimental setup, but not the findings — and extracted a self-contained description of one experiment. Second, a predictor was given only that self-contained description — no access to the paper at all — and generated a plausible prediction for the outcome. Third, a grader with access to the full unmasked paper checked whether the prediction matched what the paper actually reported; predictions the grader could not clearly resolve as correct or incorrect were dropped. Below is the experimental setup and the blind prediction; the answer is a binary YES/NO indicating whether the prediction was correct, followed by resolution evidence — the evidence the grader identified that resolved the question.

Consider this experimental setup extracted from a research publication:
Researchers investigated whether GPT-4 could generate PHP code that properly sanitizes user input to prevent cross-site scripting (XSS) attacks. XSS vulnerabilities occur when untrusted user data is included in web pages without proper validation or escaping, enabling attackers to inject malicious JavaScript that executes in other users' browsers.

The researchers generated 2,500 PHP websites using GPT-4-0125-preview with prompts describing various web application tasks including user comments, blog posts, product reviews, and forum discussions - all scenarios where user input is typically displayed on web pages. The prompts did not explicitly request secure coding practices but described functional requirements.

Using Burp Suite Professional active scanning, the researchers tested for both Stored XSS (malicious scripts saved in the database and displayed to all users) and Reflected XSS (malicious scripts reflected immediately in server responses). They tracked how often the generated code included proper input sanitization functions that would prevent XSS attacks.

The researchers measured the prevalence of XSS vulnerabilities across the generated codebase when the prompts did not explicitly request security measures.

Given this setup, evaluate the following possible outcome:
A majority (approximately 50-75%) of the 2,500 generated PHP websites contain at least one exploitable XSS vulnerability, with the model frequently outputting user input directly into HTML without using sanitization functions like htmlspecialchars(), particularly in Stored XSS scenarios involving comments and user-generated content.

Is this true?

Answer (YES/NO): NO